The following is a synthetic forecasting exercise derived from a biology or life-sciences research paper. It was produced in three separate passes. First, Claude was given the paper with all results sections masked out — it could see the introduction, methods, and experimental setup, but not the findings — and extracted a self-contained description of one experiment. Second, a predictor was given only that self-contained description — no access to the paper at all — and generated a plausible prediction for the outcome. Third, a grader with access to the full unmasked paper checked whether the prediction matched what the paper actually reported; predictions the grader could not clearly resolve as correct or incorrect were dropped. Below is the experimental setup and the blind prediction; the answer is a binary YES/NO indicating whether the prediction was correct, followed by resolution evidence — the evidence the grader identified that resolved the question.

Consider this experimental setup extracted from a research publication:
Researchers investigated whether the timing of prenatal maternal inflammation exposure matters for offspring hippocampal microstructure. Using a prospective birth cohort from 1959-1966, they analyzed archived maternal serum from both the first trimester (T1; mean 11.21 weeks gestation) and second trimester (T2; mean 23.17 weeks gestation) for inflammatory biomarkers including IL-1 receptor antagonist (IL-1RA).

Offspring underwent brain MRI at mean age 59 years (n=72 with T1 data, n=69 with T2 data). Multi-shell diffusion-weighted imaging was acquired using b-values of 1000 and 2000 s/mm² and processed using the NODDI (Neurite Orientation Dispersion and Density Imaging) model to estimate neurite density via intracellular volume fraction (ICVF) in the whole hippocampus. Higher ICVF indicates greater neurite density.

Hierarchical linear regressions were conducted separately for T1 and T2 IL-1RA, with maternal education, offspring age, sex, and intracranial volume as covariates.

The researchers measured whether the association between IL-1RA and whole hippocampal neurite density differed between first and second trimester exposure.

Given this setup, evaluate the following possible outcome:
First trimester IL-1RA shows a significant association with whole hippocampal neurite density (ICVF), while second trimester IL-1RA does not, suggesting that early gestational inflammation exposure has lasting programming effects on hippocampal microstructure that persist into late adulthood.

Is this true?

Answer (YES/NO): YES